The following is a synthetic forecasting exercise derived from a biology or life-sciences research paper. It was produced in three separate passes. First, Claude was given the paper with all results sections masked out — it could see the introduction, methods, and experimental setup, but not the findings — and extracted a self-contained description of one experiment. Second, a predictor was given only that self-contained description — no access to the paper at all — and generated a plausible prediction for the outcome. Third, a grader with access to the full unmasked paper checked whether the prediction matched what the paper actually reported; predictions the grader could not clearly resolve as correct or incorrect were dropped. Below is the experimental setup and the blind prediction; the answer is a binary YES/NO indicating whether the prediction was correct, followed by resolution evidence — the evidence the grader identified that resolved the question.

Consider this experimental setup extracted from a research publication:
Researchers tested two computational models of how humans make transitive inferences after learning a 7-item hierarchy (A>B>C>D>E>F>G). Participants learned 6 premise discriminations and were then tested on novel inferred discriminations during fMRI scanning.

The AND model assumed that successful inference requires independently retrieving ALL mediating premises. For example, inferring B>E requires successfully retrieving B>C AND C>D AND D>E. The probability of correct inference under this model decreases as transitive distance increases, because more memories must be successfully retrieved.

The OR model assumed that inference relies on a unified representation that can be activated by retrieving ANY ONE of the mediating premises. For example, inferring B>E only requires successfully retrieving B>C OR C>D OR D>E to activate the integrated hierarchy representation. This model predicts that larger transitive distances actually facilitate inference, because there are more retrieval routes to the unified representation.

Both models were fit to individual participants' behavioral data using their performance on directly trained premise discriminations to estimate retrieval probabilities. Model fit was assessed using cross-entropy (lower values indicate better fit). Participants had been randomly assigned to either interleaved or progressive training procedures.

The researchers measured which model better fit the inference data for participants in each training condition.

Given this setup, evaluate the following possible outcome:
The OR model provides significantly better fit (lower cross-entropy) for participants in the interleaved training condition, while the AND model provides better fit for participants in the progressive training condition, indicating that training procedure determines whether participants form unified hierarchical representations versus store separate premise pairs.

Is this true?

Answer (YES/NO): NO